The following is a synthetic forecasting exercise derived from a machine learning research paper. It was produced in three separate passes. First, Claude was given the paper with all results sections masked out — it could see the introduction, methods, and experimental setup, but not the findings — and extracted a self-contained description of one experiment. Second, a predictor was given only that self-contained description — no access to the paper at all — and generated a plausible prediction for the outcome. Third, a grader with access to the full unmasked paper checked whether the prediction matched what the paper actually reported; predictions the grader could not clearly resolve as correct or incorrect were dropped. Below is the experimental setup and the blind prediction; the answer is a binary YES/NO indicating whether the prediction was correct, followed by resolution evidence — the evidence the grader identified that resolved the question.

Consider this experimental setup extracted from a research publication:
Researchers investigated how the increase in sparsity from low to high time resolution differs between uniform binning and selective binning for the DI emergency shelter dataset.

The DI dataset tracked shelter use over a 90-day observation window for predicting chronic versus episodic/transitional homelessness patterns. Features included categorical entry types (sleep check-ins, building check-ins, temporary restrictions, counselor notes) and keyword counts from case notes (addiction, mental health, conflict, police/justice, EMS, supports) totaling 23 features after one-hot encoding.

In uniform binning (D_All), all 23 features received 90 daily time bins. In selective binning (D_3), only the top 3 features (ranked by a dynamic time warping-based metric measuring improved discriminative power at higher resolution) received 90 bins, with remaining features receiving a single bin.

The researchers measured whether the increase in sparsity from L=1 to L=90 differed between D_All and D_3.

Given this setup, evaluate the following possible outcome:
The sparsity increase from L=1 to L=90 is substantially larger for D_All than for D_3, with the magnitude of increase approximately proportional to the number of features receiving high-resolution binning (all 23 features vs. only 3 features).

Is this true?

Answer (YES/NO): NO